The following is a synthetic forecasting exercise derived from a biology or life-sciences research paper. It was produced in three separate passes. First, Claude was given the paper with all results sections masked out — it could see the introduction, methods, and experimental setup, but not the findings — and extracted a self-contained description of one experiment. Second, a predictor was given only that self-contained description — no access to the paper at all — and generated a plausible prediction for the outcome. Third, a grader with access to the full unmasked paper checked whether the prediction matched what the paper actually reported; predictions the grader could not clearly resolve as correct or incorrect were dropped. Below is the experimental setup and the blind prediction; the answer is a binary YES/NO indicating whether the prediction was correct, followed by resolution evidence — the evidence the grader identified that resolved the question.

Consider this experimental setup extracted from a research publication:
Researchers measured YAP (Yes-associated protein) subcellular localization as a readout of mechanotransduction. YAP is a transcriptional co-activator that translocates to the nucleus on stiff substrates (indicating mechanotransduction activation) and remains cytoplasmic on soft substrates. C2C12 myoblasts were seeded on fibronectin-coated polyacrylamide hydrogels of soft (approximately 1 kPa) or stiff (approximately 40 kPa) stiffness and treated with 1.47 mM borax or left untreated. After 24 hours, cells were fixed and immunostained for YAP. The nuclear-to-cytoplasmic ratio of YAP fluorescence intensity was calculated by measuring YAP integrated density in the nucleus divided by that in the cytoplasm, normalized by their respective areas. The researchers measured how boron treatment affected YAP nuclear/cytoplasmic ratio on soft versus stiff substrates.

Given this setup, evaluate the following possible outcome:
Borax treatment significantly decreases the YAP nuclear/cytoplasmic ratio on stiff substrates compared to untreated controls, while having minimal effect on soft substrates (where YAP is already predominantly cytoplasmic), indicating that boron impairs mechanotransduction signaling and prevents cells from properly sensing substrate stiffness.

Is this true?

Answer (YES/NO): NO